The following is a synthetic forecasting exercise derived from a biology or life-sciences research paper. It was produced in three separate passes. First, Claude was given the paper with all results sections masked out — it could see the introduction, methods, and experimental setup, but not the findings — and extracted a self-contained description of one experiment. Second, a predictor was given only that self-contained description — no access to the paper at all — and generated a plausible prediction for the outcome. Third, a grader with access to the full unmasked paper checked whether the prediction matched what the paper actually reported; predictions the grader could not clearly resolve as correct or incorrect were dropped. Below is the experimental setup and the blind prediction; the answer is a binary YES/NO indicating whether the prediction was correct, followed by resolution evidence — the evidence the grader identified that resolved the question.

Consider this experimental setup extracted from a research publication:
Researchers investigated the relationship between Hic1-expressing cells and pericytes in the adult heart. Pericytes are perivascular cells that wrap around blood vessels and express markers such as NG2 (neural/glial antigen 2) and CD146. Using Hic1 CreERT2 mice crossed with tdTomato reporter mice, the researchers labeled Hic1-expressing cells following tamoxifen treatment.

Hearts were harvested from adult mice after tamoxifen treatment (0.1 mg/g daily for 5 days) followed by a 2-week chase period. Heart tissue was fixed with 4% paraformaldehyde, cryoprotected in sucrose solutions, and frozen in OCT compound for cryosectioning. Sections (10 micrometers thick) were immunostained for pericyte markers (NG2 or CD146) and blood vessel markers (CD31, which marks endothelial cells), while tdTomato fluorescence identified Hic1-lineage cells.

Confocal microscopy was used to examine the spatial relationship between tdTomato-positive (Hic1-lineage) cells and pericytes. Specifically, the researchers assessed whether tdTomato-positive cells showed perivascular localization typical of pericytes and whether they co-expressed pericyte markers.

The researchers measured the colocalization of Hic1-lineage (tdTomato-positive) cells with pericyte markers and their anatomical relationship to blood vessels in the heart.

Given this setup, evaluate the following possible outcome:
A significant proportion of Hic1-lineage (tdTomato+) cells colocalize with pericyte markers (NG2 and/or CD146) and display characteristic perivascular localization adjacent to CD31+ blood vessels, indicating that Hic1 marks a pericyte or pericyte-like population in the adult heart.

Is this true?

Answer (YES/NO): NO